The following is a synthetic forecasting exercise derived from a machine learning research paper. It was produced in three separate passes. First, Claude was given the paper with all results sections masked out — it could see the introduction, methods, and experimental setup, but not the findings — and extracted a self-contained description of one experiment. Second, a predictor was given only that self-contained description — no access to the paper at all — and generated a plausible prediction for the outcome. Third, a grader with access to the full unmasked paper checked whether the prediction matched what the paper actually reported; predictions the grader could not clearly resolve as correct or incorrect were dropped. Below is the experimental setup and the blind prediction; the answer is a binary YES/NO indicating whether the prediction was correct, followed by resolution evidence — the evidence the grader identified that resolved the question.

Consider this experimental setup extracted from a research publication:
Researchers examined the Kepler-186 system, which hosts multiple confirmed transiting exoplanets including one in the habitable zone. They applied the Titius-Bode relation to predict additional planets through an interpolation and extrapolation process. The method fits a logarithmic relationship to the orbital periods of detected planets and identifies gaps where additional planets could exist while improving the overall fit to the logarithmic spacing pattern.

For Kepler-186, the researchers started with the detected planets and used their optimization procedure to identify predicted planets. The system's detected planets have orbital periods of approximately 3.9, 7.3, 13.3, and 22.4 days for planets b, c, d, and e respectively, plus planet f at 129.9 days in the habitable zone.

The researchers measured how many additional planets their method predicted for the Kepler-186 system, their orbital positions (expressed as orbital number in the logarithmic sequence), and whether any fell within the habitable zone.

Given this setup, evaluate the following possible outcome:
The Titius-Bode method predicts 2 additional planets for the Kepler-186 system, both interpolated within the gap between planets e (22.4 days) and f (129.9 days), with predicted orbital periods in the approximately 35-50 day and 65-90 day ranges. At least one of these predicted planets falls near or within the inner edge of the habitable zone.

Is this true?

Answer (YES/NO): NO